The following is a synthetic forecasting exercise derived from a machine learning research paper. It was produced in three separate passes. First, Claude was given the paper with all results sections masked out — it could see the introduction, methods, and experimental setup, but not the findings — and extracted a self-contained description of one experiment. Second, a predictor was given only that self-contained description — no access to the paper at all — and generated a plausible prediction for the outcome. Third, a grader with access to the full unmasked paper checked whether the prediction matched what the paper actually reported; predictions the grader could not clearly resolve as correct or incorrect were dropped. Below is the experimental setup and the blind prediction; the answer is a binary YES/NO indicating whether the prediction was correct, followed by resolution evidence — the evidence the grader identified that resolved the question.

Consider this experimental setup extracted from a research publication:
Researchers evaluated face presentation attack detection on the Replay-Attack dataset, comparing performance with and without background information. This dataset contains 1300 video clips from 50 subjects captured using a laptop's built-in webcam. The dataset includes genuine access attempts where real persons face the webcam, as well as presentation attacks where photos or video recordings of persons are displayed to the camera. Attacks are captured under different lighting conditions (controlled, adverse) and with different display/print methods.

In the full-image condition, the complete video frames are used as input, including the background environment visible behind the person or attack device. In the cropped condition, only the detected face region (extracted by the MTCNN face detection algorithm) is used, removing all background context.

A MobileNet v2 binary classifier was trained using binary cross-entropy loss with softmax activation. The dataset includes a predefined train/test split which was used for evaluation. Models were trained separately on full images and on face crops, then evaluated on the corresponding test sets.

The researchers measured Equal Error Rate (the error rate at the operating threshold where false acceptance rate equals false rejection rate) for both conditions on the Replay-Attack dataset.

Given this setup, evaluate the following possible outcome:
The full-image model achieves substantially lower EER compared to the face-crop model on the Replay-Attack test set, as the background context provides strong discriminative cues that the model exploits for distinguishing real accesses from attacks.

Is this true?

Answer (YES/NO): NO